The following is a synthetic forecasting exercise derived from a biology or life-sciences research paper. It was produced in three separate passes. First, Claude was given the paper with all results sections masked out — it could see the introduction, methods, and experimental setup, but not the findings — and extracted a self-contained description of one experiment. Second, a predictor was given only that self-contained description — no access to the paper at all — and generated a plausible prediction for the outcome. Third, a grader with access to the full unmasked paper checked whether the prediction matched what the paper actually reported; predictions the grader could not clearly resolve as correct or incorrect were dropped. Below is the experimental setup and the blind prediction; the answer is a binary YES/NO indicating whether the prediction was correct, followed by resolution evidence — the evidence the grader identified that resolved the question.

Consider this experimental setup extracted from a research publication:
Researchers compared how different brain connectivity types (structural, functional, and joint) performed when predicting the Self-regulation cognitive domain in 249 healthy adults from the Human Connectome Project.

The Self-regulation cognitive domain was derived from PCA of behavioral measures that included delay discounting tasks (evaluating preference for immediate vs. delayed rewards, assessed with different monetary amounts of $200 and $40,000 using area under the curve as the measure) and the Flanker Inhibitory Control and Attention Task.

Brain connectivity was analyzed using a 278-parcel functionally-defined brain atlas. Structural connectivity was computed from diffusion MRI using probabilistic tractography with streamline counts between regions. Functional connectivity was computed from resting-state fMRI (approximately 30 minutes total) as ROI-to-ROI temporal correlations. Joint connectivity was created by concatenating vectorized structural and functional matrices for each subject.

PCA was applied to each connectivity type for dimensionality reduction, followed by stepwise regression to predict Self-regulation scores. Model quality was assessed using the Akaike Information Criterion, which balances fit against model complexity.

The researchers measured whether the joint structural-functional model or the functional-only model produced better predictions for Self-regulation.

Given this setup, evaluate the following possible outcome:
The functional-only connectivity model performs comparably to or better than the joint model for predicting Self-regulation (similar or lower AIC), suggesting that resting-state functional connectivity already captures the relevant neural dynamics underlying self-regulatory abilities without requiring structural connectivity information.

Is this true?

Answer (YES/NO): NO